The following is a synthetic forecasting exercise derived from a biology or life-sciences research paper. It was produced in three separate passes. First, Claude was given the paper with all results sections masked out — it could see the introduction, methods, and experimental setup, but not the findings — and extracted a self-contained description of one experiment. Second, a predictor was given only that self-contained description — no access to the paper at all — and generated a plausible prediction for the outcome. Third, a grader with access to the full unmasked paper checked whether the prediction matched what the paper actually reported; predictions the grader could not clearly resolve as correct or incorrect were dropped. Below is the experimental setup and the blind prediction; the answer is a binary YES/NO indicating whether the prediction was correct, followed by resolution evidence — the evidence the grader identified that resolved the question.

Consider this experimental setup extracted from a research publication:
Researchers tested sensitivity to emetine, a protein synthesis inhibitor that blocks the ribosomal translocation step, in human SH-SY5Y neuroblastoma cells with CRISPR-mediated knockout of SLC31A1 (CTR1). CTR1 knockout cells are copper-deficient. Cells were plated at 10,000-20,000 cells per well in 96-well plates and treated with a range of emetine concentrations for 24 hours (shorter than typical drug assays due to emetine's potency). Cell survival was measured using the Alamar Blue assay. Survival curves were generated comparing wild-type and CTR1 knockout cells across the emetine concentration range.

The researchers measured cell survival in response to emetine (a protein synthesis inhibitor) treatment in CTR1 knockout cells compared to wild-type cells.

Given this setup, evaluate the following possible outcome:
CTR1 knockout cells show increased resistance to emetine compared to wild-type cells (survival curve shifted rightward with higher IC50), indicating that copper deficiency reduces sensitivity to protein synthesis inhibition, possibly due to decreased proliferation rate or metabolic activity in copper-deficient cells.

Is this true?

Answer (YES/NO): NO